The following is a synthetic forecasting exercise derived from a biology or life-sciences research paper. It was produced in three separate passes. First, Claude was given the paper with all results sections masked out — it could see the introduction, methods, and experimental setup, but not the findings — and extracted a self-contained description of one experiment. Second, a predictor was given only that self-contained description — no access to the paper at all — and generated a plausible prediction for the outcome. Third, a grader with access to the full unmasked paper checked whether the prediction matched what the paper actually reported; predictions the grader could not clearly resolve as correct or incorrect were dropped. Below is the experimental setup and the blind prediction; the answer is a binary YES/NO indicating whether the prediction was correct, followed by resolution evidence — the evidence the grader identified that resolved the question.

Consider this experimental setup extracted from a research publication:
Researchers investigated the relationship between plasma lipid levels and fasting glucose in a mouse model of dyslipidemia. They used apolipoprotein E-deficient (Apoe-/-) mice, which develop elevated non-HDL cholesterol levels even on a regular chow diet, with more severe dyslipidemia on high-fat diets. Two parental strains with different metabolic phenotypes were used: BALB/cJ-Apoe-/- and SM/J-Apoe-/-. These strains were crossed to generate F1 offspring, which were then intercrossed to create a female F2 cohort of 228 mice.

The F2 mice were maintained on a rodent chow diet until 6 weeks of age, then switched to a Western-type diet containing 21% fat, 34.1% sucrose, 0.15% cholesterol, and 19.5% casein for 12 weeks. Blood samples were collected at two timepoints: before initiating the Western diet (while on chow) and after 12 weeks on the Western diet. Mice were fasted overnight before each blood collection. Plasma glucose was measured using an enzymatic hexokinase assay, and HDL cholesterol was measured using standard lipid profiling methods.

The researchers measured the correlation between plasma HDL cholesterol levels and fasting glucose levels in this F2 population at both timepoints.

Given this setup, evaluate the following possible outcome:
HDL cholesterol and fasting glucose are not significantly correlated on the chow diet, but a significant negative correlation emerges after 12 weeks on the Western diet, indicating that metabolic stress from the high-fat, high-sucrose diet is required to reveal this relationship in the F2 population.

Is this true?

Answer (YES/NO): NO